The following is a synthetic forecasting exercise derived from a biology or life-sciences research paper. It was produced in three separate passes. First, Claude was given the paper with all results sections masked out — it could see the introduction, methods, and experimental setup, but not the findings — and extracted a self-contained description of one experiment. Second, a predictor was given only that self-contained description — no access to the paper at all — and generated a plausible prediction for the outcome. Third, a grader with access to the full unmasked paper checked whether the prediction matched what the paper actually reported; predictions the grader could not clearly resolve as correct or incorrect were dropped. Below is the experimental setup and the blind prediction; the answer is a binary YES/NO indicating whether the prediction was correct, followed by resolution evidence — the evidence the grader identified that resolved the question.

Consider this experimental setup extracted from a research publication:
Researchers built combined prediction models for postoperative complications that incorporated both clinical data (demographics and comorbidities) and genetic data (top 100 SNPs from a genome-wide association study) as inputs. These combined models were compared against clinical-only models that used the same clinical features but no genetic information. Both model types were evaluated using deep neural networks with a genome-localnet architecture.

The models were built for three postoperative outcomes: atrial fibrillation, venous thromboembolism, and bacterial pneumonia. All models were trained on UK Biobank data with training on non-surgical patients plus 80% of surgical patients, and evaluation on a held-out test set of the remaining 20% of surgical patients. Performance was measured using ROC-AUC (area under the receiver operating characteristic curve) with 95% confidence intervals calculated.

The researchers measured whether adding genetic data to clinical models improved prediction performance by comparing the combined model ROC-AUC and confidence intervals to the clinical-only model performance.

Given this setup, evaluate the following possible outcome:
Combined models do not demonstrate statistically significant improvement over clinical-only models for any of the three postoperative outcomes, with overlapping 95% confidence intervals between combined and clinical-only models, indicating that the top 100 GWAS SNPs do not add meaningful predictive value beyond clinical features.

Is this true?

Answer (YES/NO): YES